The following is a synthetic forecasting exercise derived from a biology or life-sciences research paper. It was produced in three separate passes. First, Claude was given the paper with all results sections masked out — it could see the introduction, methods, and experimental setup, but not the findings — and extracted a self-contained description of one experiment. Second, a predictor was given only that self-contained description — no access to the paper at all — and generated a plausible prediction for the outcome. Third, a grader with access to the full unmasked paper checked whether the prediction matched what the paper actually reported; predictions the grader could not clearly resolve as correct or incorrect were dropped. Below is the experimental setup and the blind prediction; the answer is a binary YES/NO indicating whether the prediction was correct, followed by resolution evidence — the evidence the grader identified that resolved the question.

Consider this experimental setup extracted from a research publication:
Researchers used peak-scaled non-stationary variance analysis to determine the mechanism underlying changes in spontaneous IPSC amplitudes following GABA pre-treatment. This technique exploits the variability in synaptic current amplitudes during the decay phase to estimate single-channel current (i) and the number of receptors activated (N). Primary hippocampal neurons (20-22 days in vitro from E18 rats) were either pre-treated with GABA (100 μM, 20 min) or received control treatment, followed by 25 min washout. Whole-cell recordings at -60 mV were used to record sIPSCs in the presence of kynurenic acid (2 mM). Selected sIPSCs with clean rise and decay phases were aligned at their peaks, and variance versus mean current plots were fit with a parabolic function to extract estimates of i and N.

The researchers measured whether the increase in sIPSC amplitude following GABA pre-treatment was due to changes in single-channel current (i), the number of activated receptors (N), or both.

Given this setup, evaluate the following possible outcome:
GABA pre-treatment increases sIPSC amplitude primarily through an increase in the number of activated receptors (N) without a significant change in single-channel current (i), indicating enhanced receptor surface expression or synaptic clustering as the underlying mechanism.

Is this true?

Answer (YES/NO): YES